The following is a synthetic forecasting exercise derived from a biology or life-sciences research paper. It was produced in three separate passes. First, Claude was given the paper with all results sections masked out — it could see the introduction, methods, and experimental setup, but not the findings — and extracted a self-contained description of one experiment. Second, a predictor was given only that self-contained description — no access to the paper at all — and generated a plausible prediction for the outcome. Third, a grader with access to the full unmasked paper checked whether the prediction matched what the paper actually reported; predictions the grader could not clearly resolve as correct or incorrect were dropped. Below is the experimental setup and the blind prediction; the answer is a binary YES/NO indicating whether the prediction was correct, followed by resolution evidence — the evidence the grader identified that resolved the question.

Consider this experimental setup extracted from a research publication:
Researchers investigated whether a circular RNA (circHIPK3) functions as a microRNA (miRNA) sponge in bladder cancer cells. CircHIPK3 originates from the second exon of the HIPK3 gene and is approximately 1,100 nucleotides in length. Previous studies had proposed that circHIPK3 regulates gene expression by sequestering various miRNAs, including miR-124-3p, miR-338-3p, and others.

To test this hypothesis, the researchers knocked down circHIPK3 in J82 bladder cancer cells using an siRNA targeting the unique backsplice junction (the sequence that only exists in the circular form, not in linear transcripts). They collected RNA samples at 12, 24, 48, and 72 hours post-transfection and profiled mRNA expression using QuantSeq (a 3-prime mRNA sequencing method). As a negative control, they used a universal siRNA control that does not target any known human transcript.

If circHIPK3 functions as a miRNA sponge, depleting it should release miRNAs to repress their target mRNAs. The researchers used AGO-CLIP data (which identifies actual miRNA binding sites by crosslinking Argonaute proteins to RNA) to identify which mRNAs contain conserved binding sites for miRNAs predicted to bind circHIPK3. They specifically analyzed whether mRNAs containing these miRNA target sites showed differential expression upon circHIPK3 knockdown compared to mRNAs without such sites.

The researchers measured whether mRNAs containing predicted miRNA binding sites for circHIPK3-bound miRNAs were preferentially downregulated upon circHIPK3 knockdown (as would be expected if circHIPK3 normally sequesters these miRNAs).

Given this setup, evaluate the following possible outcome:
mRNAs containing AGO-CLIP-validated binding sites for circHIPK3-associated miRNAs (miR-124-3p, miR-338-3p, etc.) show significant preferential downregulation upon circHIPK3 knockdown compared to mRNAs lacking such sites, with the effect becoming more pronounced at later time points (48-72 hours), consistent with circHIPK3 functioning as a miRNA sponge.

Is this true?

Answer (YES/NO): NO